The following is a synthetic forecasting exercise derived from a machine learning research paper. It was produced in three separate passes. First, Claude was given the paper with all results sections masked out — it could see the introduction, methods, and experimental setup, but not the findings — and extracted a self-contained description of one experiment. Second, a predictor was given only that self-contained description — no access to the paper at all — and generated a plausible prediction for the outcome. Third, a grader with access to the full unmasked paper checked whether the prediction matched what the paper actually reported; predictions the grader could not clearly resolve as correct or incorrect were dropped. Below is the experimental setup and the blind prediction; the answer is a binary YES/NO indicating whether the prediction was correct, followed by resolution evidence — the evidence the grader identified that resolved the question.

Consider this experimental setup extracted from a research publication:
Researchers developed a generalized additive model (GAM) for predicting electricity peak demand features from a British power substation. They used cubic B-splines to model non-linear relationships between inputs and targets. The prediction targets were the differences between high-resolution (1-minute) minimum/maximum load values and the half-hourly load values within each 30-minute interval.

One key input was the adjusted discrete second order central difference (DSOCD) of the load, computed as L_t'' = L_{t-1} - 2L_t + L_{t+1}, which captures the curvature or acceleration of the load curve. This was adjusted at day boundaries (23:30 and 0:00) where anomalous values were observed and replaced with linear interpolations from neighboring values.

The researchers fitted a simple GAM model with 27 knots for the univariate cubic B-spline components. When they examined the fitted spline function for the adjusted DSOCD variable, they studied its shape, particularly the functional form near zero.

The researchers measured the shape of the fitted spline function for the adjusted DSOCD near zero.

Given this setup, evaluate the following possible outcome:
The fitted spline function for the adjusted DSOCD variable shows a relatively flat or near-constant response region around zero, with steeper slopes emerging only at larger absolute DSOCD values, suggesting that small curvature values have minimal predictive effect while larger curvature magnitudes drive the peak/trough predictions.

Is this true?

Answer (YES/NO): NO